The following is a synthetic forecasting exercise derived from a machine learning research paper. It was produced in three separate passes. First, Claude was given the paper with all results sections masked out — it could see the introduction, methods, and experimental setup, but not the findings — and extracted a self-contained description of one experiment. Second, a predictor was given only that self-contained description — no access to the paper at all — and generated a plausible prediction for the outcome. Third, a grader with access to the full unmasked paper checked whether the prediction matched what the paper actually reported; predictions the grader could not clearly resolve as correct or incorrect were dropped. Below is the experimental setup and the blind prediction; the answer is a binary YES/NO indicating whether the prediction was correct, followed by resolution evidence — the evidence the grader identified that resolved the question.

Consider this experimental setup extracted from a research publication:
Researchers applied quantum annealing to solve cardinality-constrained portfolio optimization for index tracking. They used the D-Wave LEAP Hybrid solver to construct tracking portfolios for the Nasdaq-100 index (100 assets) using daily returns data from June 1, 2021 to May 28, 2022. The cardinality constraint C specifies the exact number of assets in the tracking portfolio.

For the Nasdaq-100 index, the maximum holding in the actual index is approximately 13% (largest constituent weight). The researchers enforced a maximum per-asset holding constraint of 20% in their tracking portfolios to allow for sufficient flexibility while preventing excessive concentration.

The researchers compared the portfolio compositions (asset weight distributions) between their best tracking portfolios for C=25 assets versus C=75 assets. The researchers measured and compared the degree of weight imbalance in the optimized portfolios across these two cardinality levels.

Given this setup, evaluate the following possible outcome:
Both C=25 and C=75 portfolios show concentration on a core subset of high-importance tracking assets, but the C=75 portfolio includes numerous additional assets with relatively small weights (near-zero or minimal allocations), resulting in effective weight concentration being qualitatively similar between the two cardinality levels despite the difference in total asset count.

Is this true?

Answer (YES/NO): NO